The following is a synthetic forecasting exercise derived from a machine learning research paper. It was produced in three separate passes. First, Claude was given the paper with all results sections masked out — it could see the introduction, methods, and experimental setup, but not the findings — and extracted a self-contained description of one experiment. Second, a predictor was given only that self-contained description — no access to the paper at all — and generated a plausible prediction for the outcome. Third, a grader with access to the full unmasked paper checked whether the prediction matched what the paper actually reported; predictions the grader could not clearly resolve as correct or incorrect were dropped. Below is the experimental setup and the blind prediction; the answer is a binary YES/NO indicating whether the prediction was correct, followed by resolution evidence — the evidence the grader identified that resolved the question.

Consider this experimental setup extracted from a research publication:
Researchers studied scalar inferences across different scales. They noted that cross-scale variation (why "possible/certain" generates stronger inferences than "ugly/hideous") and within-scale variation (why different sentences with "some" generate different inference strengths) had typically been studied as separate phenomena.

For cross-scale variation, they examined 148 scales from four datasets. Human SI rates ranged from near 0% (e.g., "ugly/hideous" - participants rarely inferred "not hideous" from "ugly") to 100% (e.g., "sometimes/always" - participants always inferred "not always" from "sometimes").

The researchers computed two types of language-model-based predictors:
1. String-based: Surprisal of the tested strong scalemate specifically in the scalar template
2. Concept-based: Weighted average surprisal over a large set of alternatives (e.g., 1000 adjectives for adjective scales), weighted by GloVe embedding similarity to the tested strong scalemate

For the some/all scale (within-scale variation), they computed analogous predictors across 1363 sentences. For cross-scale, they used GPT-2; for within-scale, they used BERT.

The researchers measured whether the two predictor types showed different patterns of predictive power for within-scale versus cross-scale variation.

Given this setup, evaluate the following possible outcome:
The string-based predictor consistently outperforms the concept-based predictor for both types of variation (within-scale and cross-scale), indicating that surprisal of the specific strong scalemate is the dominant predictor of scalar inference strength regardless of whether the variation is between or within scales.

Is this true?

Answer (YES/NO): NO